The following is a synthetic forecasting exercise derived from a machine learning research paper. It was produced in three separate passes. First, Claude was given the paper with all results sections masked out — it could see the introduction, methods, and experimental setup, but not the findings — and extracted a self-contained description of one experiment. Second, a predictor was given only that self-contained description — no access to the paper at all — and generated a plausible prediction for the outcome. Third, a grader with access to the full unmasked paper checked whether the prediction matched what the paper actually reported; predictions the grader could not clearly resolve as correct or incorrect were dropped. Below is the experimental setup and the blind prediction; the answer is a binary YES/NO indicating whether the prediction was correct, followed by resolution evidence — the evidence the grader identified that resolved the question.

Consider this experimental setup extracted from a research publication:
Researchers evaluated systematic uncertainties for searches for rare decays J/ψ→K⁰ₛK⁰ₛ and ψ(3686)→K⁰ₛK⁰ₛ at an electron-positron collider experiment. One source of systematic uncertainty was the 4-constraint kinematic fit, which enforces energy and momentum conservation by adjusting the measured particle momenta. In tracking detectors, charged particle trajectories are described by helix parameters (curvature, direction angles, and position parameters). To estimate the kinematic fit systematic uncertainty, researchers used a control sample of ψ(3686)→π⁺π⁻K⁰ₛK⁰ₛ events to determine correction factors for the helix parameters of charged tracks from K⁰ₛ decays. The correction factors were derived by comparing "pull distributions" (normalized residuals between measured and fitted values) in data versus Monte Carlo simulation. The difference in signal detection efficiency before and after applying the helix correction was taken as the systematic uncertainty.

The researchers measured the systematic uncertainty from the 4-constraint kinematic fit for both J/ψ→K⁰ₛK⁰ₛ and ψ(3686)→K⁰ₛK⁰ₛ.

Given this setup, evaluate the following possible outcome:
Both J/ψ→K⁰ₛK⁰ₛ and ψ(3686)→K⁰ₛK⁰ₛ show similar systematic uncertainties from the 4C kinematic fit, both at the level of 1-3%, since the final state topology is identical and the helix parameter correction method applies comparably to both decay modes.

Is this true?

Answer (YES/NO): NO